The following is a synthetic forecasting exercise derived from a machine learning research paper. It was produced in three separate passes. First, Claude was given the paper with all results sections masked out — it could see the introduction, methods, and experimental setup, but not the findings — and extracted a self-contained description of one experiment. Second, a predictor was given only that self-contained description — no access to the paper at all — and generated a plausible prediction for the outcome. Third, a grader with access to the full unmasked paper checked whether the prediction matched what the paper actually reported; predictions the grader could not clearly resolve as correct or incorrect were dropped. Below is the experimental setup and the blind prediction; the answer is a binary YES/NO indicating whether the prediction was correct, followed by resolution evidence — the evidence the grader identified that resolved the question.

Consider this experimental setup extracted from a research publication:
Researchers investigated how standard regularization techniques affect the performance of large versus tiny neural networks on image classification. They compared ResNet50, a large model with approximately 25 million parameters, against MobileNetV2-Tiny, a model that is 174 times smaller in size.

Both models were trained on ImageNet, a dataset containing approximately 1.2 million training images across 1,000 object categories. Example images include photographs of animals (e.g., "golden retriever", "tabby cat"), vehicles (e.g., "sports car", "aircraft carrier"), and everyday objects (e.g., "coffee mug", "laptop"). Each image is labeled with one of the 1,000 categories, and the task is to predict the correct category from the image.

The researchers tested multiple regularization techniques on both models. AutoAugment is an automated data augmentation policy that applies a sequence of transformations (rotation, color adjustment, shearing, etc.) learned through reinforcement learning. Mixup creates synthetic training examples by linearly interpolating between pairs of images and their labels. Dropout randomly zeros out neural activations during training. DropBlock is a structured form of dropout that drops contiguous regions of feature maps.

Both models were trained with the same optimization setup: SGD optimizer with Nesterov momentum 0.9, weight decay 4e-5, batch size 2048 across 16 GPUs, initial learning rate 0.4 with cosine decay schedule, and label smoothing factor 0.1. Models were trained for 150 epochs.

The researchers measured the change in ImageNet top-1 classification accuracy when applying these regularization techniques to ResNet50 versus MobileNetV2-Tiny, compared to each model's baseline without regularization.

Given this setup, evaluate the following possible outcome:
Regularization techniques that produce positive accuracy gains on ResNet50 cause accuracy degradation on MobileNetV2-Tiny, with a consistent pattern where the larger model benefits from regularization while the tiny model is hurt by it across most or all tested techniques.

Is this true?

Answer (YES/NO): YES